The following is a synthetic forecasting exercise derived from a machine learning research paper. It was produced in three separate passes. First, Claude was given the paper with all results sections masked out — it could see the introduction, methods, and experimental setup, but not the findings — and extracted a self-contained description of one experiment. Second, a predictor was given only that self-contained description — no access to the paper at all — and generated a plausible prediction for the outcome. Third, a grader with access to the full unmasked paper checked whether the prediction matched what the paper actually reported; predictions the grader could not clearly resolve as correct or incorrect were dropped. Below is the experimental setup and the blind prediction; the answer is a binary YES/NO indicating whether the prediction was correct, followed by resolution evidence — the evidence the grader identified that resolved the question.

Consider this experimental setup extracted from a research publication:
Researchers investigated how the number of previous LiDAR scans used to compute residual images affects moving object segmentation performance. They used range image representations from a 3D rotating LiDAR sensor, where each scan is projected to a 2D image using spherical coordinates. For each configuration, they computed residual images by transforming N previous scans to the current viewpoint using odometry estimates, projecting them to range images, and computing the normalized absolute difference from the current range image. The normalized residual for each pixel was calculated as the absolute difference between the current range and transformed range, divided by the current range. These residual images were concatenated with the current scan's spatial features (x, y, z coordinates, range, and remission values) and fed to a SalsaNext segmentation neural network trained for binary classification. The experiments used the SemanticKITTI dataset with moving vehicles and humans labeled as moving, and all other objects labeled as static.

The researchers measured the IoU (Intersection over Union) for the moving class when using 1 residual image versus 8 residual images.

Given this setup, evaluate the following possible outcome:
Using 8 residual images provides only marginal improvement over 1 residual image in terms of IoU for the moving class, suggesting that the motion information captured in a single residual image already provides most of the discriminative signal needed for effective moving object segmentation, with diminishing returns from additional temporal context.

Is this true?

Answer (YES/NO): NO